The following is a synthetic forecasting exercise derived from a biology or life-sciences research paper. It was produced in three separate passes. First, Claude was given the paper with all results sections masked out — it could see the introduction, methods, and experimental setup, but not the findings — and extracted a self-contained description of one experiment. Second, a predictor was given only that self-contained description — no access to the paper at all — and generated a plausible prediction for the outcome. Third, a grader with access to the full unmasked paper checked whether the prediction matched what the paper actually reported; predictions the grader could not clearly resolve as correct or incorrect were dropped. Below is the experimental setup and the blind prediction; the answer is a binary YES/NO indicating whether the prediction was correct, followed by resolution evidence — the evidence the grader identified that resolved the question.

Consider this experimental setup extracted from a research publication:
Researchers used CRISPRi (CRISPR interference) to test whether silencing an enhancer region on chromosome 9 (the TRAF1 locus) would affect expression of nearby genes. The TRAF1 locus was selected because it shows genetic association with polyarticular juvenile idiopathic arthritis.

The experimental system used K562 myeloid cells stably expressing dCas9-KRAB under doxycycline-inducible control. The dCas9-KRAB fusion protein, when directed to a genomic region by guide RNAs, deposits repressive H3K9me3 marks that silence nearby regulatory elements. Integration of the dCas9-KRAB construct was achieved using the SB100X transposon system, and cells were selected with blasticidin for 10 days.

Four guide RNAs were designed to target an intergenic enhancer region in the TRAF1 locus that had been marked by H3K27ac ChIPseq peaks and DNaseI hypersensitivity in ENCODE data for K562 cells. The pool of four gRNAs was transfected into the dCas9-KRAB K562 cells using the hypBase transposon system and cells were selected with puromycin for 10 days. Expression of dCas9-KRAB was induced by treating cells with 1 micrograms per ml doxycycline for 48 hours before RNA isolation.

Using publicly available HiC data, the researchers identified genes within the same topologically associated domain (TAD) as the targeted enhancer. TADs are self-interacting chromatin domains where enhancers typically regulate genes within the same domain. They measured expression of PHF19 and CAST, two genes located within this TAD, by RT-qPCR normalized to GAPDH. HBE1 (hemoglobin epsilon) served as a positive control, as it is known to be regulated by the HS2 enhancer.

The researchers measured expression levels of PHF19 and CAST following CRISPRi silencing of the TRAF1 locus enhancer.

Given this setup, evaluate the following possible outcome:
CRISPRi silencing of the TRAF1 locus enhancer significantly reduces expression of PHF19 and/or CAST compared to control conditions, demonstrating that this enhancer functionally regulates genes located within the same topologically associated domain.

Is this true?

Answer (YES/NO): YES